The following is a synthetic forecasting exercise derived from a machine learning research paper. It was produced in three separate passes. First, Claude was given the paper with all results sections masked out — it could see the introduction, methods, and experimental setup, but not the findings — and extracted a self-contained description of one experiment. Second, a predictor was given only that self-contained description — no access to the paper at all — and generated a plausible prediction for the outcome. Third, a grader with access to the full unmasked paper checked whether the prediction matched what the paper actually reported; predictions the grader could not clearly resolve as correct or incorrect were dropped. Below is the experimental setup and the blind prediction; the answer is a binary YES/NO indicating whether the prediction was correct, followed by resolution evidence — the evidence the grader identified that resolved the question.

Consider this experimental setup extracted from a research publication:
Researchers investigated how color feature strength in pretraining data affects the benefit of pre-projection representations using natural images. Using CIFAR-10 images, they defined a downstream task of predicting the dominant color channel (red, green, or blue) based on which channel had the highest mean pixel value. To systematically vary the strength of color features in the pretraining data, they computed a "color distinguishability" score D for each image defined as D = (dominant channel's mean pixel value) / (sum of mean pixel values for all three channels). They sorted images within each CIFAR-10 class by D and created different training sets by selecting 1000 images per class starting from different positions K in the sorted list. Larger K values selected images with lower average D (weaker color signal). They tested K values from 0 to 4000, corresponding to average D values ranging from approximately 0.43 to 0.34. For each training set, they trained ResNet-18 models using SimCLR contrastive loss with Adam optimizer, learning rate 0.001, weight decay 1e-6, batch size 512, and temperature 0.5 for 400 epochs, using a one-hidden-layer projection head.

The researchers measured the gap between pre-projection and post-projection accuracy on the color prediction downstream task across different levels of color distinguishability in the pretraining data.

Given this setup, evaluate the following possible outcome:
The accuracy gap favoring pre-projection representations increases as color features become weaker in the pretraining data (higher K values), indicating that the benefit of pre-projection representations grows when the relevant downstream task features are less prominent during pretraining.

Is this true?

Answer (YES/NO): NO